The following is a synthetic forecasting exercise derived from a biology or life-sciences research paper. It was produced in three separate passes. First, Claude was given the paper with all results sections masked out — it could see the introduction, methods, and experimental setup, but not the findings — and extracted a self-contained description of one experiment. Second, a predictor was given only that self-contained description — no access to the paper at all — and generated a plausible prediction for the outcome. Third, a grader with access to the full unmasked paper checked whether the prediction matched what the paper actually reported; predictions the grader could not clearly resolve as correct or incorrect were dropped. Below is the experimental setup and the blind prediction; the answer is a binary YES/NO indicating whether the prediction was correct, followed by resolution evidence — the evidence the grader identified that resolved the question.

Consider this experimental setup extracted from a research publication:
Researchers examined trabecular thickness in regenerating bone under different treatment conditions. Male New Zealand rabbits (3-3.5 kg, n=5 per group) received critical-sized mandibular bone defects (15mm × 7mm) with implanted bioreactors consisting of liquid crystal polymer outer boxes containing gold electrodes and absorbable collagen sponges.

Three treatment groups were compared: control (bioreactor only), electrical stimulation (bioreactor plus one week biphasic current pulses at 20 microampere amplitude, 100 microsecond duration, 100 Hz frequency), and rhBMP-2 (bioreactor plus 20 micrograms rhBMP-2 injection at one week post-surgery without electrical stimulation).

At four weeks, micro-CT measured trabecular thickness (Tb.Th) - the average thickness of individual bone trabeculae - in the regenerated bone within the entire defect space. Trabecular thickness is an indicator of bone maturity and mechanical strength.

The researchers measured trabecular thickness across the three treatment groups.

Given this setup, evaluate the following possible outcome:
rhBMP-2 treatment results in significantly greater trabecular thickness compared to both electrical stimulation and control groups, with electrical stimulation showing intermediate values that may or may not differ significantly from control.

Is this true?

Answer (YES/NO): NO